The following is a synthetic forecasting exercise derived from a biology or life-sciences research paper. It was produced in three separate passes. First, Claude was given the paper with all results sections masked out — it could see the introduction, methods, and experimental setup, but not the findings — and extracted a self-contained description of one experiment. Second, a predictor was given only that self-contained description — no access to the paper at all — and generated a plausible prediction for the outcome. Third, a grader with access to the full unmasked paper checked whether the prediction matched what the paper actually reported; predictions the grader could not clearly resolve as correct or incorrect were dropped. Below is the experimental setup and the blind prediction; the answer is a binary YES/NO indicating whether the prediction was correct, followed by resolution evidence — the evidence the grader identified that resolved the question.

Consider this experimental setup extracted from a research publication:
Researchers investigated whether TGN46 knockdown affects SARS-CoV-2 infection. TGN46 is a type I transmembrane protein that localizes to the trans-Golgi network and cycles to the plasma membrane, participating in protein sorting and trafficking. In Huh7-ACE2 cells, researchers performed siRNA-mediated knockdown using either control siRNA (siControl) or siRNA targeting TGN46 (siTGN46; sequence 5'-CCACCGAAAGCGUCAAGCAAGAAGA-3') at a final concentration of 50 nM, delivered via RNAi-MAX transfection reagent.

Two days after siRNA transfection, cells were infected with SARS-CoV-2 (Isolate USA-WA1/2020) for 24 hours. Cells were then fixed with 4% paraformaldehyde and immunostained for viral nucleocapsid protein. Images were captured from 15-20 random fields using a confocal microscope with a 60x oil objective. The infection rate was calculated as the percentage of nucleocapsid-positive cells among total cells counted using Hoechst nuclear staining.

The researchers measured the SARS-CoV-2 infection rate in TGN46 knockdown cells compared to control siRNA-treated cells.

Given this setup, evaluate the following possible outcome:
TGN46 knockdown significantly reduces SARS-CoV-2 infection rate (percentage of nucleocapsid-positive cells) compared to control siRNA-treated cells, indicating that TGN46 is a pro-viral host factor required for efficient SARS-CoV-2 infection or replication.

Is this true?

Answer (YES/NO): YES